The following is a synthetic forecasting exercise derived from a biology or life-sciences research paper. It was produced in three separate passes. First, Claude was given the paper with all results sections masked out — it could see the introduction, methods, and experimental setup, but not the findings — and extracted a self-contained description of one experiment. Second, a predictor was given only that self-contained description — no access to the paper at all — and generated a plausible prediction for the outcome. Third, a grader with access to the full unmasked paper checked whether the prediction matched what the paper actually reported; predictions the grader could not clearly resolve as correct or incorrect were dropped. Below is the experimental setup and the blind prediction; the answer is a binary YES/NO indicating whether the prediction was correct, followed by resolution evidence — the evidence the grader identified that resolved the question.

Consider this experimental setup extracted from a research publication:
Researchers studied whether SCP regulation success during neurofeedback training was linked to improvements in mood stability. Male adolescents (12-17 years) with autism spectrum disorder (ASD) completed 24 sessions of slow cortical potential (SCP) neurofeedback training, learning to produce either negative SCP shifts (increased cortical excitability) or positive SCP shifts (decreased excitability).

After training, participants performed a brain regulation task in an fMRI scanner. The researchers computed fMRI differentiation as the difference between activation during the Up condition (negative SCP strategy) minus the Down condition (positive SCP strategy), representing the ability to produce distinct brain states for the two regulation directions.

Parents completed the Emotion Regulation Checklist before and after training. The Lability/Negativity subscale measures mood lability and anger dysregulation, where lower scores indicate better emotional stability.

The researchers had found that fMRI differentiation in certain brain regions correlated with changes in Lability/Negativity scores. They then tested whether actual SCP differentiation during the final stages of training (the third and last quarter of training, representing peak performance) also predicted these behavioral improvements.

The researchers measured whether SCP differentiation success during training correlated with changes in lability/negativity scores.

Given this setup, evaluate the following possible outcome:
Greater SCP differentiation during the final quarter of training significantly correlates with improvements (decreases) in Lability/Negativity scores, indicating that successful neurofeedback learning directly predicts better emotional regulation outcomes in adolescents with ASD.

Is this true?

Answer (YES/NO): NO